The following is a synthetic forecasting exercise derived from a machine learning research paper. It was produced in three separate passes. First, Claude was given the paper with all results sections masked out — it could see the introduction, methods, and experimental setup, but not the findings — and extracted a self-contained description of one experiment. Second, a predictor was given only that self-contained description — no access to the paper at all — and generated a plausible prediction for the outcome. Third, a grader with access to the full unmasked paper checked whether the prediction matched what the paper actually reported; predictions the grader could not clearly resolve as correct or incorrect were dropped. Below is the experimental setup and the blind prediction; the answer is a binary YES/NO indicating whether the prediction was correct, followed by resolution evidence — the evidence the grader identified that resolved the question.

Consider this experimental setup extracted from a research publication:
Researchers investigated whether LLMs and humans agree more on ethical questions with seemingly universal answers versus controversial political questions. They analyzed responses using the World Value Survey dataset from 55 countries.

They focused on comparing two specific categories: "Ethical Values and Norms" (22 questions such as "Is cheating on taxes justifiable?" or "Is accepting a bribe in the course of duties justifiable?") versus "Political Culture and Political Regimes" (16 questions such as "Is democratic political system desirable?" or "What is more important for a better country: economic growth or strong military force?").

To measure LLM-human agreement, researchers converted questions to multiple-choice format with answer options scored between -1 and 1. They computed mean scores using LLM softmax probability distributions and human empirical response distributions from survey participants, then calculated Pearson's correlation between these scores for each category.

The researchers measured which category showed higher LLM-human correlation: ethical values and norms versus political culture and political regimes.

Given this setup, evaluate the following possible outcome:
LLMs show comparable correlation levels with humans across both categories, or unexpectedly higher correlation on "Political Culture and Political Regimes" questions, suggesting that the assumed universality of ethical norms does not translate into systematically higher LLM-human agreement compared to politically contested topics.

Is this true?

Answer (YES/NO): NO